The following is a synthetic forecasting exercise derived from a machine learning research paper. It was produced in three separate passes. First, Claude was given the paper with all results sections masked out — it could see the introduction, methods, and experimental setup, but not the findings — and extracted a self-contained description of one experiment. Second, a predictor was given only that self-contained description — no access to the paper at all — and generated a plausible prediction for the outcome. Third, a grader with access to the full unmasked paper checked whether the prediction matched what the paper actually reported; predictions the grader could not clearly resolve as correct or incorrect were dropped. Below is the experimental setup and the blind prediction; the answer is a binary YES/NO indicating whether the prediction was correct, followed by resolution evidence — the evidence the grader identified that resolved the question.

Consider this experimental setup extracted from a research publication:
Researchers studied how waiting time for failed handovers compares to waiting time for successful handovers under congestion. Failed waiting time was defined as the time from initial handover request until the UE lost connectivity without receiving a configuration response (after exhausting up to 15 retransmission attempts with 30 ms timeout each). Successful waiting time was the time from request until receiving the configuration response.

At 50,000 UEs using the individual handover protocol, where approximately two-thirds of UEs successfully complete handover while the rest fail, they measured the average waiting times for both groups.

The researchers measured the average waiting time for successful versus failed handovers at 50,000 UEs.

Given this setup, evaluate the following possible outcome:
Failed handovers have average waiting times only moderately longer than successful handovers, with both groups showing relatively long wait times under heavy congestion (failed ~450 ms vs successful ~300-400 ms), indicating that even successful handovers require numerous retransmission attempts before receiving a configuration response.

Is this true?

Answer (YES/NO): NO